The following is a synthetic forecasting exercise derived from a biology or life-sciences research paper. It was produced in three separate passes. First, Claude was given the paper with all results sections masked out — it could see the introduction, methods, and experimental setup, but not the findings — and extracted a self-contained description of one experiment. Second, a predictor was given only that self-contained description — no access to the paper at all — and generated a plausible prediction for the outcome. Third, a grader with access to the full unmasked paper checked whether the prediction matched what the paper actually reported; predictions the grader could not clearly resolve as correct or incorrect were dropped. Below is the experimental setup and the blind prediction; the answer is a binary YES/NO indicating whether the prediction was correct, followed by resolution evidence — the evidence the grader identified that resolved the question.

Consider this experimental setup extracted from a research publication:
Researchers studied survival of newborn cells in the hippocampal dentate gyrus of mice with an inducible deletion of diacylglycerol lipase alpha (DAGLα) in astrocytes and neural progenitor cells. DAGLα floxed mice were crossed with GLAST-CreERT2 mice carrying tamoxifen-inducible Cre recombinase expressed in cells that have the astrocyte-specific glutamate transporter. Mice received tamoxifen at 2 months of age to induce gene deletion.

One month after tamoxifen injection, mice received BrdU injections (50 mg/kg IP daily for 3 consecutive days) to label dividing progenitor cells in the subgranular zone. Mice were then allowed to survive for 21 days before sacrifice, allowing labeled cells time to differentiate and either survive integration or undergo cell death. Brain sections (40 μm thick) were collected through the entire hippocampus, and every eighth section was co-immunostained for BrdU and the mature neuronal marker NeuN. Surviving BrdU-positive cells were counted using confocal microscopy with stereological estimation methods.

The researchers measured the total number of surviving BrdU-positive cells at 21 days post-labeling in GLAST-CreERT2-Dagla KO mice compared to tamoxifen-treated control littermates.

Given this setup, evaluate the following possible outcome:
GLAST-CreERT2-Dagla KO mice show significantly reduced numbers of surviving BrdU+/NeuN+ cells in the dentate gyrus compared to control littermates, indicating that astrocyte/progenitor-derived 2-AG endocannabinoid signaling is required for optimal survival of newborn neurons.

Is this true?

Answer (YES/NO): NO